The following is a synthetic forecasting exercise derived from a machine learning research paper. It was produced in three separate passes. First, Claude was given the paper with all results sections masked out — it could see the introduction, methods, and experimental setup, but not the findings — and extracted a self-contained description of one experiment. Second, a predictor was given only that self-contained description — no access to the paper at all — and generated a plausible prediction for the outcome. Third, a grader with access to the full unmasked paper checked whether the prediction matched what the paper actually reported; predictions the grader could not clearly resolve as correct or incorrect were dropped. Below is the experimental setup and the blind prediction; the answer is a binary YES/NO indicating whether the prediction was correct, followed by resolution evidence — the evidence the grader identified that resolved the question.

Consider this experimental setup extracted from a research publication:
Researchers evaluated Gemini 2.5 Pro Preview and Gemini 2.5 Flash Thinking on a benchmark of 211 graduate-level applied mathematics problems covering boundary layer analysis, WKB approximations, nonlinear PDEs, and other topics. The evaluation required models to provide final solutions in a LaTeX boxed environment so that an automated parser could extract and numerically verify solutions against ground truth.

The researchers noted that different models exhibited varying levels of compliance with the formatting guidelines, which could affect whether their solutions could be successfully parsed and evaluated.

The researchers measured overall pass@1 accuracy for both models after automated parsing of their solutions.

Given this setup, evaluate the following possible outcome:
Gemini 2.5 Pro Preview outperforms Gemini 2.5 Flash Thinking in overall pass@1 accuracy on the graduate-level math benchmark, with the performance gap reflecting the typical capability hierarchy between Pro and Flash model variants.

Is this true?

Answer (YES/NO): NO